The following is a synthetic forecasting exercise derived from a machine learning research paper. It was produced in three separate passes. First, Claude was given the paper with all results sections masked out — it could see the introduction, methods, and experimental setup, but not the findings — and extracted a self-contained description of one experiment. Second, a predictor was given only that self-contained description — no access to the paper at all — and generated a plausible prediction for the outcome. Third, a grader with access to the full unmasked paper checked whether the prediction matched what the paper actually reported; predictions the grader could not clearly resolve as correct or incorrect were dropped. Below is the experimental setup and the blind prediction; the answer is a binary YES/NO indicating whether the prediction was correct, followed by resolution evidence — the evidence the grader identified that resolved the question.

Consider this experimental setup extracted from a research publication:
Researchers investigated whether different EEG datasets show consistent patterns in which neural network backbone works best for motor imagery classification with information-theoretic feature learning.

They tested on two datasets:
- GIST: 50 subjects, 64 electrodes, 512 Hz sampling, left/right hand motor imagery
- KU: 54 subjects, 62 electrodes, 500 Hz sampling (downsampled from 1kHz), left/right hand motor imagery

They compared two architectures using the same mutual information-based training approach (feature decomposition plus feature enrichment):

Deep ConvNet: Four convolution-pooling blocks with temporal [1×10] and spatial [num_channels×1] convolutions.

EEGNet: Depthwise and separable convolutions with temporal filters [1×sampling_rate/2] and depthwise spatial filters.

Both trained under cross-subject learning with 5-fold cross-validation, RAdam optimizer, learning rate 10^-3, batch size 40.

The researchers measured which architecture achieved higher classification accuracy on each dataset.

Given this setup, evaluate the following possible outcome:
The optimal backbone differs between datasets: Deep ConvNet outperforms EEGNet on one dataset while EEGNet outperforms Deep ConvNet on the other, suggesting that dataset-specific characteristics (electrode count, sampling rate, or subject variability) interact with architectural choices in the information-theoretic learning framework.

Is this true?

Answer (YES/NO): YES